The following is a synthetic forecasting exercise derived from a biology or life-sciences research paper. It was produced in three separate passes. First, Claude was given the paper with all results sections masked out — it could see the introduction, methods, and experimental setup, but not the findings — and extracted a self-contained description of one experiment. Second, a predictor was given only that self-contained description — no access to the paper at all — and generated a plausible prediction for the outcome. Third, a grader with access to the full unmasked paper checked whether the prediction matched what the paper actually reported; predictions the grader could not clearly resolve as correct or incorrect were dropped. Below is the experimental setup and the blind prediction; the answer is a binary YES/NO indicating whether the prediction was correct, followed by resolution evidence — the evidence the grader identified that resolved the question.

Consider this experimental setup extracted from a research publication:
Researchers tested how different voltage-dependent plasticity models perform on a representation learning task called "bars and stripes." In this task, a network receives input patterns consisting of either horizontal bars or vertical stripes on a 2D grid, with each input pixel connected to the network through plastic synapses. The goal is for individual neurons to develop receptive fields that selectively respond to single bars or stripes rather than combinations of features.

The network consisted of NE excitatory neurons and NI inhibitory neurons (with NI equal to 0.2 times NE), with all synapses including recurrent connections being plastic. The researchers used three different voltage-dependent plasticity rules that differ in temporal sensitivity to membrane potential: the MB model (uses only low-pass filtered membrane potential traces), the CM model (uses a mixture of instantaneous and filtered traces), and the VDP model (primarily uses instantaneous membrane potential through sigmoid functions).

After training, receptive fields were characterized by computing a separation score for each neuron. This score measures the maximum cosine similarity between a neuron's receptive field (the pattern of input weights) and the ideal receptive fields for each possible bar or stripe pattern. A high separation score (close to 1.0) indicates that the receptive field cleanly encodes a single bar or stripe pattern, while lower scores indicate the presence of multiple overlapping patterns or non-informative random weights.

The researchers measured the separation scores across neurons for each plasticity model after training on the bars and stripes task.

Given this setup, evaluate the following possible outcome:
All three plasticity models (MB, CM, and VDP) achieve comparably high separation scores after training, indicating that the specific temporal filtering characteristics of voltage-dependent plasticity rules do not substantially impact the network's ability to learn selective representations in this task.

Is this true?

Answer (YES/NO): NO